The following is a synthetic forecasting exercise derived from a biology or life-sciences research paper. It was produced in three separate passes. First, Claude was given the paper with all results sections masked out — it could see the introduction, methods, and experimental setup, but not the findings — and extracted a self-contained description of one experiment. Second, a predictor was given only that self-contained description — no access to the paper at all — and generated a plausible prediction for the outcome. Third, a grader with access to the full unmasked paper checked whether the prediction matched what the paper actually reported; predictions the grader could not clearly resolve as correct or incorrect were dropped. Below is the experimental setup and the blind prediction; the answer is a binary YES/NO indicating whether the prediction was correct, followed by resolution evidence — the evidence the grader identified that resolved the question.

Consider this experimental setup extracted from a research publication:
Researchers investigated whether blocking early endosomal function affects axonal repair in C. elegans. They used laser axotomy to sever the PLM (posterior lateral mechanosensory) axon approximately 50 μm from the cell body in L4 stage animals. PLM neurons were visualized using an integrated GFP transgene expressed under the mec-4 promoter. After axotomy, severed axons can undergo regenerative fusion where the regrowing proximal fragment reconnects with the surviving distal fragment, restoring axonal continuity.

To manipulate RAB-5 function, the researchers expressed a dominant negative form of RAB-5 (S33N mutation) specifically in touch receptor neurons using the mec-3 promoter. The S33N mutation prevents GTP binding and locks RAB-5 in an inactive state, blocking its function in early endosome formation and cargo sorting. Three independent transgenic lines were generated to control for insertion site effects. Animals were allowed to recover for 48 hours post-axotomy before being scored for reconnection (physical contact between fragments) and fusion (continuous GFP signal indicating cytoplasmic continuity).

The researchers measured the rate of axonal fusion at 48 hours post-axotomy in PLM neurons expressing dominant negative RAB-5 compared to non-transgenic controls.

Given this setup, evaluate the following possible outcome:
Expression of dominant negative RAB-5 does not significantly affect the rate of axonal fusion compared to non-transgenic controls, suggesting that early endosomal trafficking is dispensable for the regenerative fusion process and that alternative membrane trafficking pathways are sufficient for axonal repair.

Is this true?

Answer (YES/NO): NO